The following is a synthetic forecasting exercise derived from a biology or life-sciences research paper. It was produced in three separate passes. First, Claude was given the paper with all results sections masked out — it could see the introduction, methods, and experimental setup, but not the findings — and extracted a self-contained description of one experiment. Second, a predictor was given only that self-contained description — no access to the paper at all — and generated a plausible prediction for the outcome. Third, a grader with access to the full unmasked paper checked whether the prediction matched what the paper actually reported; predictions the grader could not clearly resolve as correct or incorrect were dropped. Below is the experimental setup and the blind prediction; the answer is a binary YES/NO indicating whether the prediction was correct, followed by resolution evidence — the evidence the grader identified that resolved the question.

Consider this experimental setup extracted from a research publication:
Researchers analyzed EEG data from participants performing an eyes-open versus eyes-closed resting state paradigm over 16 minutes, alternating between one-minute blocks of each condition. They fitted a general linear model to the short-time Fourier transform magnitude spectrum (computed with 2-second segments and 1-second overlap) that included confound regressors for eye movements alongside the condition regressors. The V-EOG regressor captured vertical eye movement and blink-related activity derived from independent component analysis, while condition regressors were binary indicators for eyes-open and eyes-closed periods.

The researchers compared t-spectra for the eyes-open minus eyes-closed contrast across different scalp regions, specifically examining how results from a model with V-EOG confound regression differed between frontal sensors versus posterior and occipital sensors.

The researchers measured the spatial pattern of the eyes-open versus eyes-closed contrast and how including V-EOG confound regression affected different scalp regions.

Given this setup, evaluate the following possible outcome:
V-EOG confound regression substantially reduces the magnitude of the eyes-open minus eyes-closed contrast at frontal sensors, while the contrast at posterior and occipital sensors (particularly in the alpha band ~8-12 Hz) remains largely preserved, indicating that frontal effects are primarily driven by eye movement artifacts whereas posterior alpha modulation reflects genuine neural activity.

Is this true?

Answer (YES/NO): YES